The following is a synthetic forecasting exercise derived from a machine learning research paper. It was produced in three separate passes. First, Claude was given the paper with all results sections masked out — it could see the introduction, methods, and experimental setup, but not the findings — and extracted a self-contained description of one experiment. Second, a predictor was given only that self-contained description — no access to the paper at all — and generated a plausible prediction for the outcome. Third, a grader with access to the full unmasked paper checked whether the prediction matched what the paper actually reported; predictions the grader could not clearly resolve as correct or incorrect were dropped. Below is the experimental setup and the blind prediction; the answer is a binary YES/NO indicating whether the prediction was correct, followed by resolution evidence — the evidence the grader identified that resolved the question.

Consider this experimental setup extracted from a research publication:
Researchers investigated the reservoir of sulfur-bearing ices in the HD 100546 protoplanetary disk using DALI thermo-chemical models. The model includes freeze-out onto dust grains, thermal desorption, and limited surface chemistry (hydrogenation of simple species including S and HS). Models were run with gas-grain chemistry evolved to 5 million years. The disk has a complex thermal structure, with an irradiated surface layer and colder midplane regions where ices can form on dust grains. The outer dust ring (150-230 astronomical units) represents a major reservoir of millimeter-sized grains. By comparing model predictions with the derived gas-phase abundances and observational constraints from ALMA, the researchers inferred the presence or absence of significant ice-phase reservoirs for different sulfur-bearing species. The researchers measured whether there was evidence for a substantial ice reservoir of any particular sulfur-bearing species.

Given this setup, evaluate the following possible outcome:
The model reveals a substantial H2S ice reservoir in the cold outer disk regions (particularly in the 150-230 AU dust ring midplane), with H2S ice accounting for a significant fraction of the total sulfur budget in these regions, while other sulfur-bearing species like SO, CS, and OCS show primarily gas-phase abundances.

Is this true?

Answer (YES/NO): NO